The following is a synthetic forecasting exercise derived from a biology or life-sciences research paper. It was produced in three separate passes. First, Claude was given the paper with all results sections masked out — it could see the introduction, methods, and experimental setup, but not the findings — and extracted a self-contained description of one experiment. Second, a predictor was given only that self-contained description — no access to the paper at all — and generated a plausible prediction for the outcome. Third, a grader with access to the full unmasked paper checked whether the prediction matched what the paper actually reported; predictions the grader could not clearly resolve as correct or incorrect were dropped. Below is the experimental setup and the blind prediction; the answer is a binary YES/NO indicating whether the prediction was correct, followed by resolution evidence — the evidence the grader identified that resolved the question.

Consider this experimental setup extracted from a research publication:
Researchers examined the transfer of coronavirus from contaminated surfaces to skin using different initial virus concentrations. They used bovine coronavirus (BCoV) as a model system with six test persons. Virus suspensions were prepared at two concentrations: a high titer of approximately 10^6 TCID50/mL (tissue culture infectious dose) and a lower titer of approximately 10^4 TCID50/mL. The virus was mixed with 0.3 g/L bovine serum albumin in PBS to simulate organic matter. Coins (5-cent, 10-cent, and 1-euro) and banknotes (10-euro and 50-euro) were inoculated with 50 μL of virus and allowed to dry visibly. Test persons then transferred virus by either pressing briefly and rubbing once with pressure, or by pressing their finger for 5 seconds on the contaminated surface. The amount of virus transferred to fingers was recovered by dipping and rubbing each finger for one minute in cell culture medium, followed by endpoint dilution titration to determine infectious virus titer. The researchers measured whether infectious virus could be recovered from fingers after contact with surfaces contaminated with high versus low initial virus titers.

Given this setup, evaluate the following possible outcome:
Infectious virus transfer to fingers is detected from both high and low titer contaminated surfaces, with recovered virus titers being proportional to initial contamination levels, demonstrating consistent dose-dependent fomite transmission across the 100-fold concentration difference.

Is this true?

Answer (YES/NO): NO